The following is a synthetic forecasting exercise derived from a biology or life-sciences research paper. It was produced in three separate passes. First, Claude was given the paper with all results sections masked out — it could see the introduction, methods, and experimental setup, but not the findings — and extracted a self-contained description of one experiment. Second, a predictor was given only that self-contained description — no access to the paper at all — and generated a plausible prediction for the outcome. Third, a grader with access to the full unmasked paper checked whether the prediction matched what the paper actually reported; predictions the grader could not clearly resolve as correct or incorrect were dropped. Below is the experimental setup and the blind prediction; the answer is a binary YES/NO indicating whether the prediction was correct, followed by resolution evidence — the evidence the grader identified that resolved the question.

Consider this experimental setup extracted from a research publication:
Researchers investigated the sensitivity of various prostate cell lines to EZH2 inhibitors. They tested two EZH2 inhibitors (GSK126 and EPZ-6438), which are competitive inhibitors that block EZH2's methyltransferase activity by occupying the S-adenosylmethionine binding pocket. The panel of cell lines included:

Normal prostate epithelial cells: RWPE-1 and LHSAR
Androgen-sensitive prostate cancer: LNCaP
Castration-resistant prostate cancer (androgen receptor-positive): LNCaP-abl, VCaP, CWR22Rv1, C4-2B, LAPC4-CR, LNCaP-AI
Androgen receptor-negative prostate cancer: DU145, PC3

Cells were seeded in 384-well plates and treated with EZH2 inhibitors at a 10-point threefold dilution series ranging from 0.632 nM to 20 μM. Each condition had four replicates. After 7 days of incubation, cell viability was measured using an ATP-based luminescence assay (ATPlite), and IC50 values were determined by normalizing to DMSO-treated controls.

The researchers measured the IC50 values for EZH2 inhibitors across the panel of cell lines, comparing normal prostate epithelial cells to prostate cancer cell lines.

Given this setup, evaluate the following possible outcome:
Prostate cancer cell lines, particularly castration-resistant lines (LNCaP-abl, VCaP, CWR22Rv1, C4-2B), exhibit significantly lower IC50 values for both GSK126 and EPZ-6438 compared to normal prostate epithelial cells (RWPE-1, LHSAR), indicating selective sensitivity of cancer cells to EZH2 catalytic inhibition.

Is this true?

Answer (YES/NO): NO